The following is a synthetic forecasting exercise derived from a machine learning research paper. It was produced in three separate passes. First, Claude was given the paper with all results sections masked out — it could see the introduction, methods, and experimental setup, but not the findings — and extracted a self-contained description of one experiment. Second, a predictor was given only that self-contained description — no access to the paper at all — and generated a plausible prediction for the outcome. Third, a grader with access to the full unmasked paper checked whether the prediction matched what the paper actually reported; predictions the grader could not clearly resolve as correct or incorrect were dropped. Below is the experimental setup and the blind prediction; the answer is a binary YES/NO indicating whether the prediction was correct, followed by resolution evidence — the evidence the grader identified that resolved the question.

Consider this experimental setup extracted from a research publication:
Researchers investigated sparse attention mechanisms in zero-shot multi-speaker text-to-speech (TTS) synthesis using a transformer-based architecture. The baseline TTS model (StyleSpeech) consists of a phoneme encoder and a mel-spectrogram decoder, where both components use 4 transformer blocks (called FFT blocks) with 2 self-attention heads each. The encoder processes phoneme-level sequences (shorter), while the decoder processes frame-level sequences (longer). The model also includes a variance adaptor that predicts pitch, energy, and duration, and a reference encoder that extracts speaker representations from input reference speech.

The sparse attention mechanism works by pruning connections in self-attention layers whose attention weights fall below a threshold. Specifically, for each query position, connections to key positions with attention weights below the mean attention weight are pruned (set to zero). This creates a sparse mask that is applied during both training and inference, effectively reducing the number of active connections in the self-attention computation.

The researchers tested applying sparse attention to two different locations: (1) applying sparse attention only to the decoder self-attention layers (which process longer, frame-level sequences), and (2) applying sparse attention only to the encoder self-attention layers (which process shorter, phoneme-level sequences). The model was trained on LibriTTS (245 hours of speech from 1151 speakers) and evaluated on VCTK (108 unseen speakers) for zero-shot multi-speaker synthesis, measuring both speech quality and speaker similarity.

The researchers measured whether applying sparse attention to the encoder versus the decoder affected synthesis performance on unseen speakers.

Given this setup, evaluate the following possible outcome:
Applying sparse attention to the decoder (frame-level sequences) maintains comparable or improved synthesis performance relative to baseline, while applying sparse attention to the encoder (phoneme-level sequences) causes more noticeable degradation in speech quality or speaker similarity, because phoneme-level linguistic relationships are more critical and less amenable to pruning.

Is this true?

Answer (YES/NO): NO